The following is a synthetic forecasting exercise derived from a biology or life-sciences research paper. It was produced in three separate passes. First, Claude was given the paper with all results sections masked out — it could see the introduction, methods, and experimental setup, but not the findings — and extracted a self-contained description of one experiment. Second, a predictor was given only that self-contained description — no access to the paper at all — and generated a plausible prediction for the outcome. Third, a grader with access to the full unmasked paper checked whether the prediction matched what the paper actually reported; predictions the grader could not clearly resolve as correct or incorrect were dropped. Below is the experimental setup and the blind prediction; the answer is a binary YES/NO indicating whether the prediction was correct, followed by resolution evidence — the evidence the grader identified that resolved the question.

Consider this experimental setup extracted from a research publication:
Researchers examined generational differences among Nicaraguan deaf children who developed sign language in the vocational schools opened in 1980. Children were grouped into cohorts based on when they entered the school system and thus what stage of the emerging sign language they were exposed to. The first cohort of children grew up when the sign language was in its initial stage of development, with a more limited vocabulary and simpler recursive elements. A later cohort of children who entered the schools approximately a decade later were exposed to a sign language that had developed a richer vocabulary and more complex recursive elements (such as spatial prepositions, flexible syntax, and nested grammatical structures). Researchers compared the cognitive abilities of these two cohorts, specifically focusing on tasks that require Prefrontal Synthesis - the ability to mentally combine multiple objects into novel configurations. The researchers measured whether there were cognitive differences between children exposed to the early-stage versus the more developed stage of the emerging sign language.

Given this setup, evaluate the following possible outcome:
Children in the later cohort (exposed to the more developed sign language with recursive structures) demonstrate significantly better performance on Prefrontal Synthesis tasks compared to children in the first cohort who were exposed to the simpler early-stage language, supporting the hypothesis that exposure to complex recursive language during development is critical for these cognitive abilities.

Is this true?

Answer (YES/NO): YES